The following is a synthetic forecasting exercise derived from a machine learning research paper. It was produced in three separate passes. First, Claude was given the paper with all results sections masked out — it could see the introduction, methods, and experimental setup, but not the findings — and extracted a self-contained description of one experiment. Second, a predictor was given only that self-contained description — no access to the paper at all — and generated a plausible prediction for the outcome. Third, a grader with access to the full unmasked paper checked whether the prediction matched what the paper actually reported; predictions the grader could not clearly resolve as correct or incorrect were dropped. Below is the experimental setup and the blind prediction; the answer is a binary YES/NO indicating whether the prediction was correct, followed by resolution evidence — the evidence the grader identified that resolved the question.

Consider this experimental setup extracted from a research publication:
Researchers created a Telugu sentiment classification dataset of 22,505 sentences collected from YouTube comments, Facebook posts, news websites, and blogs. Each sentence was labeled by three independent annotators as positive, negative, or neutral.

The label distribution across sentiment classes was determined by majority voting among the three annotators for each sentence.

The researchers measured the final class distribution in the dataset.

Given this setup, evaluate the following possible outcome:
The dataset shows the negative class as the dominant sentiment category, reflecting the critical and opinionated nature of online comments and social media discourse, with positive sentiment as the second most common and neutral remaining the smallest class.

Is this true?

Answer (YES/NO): NO